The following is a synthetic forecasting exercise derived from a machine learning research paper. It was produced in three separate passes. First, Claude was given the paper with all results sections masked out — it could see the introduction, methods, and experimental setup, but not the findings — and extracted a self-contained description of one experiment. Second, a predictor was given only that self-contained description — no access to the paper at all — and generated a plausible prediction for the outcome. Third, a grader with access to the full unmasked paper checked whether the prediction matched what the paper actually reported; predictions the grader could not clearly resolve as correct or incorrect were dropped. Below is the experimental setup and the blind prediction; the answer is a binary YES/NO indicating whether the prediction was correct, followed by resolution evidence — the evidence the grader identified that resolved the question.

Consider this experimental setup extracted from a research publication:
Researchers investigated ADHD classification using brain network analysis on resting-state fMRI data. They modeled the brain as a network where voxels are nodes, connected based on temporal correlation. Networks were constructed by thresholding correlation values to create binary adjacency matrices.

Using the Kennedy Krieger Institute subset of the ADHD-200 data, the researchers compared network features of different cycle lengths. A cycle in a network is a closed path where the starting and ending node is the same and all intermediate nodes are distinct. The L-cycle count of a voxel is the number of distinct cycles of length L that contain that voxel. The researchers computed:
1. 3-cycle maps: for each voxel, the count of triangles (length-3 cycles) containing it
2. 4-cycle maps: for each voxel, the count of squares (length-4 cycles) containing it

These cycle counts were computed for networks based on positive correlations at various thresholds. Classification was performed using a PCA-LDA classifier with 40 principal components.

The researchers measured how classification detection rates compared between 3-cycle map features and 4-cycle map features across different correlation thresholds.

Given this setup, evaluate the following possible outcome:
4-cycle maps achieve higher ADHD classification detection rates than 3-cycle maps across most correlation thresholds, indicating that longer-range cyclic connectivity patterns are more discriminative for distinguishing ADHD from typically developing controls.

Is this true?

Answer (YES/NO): NO